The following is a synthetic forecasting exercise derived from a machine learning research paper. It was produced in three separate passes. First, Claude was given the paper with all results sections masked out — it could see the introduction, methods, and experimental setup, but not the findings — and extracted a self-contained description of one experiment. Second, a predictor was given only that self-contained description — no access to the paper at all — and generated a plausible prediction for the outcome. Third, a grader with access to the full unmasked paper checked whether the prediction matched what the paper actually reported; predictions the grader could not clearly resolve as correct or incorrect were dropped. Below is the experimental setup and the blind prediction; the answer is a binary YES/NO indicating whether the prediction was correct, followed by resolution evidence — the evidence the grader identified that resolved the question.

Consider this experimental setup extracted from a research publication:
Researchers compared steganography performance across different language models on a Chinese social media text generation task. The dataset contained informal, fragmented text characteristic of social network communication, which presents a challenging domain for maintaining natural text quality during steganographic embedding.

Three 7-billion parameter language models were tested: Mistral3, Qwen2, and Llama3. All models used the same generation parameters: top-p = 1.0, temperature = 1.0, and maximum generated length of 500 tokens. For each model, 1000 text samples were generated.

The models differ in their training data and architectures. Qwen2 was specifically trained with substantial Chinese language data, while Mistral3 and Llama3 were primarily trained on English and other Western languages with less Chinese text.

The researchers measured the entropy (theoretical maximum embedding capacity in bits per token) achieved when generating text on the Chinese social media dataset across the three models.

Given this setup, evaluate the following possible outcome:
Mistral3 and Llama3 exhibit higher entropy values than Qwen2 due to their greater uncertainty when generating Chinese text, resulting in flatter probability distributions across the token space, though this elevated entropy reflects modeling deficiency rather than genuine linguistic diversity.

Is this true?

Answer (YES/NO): NO